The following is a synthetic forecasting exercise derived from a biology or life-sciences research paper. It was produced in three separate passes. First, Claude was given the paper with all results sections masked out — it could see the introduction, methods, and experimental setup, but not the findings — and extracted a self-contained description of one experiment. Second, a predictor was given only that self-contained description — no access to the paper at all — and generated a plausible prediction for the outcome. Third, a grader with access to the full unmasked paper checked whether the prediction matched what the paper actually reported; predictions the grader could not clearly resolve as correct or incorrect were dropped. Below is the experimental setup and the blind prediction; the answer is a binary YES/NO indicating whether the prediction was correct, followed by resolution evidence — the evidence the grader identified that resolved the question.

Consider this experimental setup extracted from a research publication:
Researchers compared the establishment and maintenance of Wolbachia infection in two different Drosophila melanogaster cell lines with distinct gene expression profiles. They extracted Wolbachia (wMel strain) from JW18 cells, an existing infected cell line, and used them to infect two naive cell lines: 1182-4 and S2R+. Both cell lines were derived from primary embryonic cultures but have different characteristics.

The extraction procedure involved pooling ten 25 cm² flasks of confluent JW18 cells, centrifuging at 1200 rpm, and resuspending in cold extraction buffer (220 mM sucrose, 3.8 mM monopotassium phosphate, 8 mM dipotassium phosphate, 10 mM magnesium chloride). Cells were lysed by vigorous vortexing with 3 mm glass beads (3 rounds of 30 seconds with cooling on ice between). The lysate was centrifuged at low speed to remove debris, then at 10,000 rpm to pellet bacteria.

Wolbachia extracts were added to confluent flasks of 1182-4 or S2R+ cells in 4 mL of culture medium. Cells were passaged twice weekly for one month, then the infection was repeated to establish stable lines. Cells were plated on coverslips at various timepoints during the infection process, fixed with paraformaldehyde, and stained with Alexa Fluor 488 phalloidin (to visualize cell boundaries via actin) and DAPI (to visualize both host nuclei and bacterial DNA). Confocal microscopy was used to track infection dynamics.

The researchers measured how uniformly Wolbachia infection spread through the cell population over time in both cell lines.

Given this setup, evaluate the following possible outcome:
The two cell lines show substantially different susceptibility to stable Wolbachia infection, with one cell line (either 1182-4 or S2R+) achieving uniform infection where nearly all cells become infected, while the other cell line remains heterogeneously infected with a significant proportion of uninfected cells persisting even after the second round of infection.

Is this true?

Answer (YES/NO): YES